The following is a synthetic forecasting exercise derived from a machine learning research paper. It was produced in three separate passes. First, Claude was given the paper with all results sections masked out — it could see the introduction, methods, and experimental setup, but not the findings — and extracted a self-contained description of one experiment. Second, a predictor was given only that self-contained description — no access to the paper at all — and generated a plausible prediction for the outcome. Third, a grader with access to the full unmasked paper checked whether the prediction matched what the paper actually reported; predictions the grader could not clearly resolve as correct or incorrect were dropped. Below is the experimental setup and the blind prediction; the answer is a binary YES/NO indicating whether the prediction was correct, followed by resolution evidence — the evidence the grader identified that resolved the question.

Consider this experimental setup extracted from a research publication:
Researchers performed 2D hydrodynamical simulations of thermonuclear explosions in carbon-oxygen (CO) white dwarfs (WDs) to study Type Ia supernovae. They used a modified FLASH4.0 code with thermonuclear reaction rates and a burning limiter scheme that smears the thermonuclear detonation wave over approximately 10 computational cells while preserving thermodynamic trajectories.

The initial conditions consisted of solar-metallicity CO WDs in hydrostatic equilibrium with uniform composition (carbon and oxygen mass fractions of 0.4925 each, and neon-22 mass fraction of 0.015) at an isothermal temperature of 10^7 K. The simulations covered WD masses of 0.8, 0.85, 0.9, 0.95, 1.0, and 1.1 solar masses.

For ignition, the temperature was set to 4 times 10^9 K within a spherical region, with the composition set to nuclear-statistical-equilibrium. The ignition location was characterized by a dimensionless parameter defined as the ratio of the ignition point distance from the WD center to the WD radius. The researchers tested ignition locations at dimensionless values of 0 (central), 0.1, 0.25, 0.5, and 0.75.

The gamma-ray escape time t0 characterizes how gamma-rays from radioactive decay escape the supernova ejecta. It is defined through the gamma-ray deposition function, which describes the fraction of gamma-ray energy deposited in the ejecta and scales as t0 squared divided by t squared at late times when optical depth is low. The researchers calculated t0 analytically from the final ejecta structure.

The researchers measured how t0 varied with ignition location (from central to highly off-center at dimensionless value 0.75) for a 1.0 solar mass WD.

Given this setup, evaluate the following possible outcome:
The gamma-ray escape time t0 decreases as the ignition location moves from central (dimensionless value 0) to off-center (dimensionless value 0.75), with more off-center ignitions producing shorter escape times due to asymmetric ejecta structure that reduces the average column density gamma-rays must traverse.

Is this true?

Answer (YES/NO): NO